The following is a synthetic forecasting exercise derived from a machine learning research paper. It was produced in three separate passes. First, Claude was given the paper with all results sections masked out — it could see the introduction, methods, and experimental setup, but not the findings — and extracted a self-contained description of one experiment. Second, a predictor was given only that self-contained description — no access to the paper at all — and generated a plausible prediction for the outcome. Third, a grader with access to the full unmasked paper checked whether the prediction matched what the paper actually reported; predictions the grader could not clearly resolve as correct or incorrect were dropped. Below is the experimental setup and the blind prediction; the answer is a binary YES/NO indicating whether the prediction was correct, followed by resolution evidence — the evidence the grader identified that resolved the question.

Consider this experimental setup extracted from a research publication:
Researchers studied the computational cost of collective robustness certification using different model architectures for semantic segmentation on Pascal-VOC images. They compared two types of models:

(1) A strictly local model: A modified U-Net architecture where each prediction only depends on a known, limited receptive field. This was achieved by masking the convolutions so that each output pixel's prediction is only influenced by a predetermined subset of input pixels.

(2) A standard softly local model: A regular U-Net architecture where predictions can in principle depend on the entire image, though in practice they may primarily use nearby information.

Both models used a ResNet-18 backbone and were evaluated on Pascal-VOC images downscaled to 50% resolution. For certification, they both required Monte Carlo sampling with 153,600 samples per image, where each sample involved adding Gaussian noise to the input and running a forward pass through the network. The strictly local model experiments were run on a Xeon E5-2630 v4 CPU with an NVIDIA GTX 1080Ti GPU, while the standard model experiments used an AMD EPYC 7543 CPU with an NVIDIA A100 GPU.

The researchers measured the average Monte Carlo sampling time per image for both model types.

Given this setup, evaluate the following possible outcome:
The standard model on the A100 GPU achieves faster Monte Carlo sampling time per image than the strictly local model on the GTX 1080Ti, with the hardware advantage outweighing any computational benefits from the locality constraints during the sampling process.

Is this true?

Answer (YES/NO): YES